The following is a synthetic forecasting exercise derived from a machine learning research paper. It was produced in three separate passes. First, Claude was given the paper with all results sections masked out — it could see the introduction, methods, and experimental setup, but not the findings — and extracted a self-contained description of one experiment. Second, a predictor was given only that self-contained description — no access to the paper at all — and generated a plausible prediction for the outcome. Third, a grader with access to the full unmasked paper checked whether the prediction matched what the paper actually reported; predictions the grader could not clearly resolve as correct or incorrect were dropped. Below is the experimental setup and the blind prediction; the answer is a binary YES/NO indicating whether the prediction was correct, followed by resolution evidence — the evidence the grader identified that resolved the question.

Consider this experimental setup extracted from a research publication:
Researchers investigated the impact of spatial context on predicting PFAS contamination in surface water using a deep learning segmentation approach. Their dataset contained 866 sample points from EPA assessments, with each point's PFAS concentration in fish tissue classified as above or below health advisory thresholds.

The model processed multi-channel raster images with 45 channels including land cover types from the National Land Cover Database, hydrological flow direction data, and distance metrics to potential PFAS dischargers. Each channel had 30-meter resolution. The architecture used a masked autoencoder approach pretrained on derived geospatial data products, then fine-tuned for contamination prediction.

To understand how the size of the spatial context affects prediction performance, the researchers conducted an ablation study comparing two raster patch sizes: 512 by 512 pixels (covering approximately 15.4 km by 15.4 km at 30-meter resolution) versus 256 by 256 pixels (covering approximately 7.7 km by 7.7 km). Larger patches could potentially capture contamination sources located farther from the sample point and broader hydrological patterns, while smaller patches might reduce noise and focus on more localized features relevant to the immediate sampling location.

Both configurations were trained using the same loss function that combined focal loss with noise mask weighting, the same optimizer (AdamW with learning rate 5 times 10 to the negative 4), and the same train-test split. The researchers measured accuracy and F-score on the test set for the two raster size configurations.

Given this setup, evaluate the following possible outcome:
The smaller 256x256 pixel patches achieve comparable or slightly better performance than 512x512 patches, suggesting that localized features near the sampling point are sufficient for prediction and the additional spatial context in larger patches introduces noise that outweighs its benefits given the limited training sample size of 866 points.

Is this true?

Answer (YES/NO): YES